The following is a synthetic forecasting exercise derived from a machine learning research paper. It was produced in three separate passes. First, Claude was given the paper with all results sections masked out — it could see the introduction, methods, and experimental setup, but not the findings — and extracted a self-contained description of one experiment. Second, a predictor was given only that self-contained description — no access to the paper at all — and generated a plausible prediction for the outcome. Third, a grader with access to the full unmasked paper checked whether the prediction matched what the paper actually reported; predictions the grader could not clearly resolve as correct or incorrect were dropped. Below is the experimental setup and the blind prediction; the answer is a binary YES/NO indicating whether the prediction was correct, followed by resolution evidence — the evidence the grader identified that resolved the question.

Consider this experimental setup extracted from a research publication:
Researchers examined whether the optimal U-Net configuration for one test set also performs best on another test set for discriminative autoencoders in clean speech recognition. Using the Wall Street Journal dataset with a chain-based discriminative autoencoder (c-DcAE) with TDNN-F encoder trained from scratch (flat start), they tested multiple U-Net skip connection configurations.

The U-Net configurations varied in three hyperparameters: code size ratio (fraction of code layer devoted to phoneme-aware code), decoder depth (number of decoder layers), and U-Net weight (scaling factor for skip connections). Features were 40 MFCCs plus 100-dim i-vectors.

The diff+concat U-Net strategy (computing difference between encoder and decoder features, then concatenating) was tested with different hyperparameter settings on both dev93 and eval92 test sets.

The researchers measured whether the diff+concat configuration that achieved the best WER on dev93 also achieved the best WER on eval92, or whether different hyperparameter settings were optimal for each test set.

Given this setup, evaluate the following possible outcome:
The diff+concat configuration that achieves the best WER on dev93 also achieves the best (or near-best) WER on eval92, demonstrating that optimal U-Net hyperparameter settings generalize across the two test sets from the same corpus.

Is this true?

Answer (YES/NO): NO